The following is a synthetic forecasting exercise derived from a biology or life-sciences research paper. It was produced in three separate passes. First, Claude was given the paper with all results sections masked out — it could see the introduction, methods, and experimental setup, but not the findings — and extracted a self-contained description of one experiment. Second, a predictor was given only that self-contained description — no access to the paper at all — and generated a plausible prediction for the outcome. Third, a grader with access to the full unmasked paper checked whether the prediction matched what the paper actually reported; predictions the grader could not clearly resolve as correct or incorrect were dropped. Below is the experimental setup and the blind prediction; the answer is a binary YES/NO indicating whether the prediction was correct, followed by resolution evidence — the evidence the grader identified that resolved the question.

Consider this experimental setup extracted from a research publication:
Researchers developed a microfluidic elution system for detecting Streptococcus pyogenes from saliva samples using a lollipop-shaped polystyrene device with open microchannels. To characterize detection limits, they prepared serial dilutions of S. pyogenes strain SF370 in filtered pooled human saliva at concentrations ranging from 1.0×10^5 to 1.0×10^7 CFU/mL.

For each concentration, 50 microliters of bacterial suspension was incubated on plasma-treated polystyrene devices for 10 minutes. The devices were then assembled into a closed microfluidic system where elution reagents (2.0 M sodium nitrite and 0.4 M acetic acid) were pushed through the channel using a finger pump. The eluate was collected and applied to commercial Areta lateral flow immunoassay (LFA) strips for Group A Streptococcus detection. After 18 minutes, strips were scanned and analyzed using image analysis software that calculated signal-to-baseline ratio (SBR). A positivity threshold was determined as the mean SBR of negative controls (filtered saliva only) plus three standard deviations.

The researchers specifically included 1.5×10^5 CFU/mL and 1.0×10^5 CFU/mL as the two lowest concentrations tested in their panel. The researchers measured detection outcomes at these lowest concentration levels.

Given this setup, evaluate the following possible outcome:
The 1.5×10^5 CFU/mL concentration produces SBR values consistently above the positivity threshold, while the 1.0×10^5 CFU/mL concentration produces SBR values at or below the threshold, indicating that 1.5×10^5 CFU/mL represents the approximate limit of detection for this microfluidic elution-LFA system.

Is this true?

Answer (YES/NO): NO